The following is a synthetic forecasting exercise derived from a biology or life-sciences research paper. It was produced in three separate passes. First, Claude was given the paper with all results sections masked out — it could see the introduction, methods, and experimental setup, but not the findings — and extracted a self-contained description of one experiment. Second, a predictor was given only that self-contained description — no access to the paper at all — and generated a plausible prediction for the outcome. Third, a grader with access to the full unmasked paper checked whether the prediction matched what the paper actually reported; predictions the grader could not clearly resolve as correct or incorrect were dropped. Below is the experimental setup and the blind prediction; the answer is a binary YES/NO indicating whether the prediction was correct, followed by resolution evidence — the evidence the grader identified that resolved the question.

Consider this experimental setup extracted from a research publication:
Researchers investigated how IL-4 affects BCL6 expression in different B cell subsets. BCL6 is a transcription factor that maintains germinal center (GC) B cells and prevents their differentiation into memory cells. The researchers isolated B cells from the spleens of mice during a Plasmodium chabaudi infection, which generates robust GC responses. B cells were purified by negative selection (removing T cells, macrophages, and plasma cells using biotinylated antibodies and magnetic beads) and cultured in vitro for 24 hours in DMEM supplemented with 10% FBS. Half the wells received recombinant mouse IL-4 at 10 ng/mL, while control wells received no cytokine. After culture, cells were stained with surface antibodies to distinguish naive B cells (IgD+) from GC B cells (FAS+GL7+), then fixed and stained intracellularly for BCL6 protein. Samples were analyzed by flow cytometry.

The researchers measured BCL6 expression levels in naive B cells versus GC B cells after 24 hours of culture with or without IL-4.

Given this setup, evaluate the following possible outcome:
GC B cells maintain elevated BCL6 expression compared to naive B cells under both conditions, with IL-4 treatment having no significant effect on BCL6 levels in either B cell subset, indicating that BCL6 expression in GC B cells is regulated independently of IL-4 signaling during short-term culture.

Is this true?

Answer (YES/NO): NO